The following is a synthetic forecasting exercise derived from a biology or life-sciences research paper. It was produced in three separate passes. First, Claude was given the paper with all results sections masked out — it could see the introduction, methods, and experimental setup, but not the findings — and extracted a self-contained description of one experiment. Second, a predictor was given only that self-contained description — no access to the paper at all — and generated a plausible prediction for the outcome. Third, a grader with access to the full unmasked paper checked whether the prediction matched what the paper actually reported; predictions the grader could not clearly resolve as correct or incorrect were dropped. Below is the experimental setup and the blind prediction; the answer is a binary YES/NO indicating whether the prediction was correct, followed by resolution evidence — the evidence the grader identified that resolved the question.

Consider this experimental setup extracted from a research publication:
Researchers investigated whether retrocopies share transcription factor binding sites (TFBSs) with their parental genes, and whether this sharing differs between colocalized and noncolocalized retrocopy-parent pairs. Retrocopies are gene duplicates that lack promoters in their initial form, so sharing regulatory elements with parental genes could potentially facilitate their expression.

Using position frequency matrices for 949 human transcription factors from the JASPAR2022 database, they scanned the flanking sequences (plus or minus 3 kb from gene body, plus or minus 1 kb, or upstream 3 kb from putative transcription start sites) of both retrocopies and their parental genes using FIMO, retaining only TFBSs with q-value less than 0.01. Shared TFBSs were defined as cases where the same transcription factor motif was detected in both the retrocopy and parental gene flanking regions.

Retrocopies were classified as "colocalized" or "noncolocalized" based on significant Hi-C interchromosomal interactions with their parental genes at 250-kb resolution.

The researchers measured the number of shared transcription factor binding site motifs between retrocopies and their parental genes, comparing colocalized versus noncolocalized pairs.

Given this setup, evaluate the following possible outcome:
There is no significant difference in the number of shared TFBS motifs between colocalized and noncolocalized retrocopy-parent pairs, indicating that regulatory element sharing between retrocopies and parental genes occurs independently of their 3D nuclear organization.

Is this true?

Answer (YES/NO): NO